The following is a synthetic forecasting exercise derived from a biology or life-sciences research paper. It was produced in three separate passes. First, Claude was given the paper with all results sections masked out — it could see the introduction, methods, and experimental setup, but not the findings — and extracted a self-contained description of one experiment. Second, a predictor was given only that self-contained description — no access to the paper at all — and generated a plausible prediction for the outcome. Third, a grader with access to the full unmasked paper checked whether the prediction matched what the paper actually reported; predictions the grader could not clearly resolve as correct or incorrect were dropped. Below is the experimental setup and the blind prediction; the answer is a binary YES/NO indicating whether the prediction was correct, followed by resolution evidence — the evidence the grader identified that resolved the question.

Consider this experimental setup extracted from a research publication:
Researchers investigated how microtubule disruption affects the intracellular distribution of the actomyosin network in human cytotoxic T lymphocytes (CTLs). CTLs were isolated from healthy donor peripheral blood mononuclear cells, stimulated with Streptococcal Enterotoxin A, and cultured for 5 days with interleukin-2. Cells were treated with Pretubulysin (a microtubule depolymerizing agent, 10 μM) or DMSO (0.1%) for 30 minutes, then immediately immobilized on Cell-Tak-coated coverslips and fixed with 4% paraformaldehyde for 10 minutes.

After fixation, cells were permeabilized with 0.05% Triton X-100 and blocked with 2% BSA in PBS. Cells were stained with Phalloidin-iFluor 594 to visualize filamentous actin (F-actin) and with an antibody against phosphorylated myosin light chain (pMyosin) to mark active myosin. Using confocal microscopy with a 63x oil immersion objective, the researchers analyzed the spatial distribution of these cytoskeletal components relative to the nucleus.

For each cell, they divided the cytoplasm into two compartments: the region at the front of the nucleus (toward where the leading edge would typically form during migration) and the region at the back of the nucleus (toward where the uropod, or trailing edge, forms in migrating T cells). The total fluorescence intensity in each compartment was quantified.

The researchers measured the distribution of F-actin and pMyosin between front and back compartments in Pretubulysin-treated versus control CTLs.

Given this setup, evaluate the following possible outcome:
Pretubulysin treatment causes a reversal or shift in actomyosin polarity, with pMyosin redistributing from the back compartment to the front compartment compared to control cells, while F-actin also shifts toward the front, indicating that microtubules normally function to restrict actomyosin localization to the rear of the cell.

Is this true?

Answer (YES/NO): NO